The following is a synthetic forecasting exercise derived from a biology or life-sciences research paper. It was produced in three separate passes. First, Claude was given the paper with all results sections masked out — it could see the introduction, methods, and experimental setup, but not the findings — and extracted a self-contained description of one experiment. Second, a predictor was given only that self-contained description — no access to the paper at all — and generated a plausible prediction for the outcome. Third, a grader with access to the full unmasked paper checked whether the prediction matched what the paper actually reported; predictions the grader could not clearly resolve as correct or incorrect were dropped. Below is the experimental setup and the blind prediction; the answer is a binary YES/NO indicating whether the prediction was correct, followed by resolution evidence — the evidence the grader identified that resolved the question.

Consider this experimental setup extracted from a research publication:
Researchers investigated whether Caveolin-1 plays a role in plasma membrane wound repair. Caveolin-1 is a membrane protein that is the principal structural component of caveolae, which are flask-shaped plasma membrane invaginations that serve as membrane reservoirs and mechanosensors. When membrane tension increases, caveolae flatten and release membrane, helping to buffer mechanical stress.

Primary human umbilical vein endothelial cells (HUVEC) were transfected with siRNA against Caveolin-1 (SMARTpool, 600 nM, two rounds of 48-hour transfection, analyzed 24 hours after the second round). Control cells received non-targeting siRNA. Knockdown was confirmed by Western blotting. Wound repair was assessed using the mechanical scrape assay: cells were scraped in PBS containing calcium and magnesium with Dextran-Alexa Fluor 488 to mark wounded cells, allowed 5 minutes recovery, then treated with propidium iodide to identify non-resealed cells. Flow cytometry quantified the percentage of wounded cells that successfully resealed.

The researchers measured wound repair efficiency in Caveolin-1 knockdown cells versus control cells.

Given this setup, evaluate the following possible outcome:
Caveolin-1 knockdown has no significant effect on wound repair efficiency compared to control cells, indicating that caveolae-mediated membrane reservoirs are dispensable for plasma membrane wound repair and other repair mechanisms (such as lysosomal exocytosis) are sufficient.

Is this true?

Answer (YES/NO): NO